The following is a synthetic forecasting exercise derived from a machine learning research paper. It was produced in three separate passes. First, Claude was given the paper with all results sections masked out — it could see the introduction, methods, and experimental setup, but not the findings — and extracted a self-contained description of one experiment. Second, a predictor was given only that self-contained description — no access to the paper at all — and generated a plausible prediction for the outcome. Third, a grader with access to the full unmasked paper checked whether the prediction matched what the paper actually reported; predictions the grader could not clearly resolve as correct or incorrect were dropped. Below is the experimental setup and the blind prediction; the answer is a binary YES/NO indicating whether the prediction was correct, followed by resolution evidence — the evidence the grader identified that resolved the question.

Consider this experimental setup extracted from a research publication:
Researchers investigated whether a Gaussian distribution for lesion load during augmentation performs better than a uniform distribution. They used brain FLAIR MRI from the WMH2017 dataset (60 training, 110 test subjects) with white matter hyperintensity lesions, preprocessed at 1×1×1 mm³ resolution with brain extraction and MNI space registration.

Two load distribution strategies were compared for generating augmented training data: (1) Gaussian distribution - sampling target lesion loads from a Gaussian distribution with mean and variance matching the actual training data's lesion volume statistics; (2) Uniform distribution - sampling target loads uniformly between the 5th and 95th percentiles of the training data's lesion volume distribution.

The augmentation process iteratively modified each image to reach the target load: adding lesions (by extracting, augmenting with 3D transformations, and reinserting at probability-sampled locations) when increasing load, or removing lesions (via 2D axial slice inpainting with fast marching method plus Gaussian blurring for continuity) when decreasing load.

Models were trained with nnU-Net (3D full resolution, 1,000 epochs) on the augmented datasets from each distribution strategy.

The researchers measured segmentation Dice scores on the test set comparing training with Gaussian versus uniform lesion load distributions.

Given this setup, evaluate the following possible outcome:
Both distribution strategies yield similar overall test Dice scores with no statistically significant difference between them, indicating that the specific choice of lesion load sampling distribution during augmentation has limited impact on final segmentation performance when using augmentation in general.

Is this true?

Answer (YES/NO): NO